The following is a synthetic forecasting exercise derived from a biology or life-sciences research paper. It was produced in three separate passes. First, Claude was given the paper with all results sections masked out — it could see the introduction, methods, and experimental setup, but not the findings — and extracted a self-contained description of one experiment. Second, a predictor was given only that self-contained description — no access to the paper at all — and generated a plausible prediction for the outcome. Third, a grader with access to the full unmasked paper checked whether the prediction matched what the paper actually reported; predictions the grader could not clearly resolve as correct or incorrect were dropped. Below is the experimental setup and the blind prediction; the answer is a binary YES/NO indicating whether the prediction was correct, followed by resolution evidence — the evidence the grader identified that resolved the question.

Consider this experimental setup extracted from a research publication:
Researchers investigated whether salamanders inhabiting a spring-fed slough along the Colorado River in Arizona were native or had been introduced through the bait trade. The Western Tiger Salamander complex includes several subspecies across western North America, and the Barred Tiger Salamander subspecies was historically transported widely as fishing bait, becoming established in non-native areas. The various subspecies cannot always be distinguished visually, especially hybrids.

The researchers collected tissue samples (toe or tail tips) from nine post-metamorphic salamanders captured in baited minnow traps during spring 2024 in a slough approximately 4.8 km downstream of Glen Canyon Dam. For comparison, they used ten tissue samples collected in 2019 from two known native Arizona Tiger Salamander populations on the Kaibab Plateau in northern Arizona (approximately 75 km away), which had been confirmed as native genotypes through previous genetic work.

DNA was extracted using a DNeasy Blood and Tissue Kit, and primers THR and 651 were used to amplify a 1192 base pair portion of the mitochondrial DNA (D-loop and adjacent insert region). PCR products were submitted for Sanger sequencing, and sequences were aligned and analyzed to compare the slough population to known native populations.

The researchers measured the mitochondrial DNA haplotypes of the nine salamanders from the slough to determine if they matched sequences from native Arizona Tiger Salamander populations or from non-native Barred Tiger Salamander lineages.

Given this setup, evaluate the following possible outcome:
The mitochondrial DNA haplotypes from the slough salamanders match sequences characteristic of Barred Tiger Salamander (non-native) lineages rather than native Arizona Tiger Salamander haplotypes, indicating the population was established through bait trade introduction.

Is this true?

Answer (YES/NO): NO